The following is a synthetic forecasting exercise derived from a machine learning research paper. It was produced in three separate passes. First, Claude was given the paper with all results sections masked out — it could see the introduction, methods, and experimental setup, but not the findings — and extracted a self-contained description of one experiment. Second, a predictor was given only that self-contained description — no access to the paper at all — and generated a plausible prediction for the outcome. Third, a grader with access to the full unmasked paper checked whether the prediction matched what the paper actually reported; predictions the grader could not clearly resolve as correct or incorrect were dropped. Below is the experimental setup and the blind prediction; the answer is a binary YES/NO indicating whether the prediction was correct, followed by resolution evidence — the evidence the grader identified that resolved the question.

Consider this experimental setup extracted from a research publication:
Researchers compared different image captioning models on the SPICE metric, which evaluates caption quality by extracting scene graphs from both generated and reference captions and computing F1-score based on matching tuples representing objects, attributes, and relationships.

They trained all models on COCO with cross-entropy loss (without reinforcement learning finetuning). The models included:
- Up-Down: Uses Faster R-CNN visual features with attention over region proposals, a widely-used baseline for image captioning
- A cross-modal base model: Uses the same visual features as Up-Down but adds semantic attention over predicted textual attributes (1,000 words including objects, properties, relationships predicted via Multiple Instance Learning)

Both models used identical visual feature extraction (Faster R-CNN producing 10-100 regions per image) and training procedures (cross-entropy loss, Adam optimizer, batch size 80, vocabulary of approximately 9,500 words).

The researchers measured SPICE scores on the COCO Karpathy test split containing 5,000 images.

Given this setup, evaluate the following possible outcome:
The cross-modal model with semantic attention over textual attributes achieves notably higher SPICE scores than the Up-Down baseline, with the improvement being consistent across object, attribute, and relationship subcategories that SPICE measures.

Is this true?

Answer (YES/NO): NO